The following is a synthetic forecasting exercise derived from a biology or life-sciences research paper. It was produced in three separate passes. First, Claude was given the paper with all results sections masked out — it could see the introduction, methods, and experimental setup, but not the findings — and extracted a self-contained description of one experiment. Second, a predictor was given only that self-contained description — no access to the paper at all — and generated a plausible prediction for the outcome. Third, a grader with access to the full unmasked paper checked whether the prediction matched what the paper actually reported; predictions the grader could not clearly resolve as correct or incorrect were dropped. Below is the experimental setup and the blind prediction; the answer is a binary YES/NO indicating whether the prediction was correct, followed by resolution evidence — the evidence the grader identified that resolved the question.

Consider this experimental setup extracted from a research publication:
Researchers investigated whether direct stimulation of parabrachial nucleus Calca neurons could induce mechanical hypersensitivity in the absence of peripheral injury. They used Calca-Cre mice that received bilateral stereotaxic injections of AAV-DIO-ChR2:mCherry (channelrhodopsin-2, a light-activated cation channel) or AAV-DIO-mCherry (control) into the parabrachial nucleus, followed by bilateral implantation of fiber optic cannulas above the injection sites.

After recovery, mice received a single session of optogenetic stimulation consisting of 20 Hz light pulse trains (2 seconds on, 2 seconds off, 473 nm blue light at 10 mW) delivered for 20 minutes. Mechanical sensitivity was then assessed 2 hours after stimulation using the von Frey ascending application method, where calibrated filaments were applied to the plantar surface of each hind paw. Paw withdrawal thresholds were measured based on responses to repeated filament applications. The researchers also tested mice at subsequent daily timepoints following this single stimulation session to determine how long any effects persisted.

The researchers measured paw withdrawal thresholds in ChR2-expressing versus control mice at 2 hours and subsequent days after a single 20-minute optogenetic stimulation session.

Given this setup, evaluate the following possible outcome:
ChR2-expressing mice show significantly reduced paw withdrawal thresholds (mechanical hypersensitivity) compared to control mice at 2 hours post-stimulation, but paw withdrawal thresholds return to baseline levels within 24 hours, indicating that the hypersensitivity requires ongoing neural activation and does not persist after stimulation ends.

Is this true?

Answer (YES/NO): NO